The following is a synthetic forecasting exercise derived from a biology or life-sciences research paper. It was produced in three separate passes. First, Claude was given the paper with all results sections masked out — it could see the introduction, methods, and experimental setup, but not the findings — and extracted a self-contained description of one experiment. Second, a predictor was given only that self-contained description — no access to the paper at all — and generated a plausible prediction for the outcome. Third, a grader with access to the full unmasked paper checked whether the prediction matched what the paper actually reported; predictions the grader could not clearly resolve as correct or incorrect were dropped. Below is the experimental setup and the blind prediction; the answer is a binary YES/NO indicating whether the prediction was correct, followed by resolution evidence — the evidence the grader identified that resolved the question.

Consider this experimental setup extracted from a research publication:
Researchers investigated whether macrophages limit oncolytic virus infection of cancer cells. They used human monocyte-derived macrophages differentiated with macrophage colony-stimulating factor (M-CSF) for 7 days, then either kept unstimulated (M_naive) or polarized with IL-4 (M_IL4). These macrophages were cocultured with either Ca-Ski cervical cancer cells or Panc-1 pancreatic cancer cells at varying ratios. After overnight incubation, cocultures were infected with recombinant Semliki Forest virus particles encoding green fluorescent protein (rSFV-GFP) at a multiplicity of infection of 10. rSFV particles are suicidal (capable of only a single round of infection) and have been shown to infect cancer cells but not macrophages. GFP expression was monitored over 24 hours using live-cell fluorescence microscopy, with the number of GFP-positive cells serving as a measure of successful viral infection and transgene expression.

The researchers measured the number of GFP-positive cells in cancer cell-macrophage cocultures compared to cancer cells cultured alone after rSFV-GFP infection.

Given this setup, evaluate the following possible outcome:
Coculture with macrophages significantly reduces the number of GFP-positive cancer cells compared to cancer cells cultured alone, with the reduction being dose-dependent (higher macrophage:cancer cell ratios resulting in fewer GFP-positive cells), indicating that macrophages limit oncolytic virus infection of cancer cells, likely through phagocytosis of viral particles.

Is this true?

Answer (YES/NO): YES